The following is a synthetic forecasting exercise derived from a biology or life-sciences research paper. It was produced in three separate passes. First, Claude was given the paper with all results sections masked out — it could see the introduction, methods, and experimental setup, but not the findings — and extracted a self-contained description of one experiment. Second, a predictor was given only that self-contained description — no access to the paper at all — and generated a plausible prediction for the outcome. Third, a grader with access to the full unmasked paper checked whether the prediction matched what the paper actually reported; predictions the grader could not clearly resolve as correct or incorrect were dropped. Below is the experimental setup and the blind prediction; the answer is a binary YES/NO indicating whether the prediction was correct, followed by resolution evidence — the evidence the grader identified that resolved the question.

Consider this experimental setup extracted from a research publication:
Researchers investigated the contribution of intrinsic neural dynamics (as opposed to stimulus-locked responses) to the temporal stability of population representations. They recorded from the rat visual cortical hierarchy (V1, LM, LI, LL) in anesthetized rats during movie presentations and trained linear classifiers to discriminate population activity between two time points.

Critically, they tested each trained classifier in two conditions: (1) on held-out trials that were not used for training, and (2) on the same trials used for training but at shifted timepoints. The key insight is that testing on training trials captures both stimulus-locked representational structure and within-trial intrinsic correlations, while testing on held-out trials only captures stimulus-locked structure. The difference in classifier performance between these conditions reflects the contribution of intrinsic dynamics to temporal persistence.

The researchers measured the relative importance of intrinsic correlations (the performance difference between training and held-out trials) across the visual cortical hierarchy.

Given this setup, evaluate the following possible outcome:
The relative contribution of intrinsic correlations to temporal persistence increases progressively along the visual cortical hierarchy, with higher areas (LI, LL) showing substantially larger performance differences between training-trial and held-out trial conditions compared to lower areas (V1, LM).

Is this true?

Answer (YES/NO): YES